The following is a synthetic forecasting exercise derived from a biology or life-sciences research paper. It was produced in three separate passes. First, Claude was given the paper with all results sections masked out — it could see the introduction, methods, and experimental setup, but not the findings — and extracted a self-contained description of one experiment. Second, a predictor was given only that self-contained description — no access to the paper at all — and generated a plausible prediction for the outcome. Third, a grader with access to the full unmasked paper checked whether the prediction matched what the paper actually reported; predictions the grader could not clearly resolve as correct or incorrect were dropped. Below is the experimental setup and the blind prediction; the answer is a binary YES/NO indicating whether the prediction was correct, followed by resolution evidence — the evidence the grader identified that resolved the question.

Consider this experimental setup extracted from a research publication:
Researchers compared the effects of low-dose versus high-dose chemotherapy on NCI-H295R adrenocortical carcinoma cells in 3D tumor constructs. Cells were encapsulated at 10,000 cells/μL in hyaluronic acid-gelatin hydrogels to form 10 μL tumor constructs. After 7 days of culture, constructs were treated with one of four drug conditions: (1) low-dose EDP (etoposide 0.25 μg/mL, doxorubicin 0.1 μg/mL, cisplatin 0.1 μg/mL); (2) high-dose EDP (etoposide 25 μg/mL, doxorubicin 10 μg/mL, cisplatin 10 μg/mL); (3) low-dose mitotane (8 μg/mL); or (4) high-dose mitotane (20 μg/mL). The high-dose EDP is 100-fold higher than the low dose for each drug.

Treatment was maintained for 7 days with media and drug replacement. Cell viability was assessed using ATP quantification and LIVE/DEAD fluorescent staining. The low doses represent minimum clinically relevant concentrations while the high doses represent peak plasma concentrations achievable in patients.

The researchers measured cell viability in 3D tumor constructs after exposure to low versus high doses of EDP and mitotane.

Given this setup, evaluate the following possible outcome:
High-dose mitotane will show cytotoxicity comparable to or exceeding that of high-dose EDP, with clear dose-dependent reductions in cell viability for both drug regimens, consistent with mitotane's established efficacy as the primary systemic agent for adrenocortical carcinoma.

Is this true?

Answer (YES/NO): NO